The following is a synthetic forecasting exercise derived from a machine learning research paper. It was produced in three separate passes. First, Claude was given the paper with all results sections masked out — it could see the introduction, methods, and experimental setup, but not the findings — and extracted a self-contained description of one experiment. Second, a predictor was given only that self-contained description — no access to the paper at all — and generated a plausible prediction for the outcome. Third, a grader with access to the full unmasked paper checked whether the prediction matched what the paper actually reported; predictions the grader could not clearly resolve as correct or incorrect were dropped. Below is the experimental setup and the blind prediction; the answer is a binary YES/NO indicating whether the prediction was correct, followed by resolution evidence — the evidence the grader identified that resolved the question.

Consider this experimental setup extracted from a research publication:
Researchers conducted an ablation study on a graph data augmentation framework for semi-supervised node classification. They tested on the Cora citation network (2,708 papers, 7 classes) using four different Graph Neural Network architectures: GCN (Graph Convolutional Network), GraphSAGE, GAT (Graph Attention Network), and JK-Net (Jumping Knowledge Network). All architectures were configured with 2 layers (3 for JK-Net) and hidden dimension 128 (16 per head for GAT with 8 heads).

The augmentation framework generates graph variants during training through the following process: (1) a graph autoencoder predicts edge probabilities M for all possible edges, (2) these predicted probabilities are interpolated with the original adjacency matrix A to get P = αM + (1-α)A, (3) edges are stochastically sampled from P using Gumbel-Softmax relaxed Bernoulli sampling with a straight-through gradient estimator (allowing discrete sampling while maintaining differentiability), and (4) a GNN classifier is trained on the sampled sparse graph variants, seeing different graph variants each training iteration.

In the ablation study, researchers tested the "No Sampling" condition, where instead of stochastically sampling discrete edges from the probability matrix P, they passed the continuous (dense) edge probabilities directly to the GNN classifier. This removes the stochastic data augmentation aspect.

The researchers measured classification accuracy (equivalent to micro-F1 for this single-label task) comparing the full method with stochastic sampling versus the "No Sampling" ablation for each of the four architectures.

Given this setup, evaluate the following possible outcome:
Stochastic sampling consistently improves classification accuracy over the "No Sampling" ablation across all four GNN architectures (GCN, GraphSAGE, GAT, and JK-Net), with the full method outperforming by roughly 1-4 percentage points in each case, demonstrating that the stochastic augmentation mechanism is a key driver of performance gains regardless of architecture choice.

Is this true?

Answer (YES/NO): NO